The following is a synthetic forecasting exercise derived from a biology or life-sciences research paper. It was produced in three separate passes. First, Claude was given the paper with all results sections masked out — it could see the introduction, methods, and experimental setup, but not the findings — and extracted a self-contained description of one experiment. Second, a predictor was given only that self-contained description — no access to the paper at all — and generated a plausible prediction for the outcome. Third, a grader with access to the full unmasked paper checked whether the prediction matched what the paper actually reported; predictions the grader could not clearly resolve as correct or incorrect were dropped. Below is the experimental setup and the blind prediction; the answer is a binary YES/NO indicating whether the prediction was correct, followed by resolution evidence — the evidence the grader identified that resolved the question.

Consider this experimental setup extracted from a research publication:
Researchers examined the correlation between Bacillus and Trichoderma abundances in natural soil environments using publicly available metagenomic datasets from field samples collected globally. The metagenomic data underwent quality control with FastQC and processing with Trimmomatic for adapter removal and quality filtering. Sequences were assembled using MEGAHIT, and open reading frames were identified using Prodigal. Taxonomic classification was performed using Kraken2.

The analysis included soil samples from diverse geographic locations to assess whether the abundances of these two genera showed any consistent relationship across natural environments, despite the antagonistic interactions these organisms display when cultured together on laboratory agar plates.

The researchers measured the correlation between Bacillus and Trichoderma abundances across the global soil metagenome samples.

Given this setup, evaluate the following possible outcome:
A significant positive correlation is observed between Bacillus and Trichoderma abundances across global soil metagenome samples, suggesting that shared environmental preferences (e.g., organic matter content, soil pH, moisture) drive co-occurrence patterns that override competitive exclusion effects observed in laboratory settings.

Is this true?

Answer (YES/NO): YES